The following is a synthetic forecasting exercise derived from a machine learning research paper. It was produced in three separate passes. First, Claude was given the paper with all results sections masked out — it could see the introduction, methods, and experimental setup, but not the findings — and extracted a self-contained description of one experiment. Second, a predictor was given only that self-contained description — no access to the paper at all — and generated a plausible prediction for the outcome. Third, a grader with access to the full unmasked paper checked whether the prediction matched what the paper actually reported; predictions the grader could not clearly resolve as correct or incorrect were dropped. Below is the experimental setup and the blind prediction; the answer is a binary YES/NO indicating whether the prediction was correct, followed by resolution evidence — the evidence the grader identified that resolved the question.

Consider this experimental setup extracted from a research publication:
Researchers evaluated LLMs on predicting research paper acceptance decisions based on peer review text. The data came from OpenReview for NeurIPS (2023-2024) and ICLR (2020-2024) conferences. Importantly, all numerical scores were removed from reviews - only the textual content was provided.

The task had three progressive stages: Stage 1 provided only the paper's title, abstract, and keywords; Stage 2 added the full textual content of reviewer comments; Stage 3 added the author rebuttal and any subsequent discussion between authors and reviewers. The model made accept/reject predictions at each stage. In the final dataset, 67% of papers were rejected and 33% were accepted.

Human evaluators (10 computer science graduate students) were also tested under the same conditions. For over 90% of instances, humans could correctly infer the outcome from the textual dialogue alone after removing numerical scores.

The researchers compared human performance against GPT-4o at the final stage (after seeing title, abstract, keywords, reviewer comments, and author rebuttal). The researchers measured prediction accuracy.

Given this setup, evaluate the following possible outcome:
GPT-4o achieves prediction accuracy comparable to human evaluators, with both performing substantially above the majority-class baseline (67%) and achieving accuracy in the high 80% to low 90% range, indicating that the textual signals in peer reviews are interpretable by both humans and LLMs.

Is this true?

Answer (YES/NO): NO